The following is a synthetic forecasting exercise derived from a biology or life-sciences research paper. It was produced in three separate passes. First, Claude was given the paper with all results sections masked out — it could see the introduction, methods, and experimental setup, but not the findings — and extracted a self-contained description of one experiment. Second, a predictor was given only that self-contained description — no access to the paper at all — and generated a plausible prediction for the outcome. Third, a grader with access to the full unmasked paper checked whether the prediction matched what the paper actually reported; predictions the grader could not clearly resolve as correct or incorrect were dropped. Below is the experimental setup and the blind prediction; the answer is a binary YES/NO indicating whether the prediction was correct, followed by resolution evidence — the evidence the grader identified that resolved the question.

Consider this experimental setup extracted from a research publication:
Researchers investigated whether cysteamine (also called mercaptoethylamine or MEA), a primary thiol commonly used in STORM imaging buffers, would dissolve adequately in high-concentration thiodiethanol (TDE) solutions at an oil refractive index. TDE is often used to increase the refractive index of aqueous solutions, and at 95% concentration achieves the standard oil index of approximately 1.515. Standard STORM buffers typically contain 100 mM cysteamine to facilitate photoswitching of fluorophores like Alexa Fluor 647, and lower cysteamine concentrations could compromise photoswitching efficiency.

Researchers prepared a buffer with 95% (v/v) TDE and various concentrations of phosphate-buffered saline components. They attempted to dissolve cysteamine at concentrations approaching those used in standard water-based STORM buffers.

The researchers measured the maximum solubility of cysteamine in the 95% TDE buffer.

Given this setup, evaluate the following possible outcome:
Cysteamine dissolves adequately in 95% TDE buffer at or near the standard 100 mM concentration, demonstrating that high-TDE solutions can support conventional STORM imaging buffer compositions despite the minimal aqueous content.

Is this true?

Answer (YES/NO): NO